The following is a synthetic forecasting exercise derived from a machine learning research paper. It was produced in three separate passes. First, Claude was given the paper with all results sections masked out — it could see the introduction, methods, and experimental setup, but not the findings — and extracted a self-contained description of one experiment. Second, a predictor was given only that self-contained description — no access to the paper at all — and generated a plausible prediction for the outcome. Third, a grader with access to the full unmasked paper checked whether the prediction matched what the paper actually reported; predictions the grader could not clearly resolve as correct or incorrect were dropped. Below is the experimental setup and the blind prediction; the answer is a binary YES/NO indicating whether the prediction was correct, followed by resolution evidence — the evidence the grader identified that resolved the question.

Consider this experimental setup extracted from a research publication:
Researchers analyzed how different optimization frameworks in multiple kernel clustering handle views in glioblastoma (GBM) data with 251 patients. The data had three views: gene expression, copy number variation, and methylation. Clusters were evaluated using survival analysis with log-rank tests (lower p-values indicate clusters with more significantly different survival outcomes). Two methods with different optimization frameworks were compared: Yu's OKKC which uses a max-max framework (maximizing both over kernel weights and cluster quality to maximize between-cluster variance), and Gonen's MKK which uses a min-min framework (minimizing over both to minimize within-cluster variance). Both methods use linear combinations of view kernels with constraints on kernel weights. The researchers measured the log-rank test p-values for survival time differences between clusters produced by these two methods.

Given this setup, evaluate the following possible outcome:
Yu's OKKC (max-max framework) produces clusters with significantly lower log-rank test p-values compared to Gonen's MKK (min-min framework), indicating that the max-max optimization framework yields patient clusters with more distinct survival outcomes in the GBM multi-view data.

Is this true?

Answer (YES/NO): YES